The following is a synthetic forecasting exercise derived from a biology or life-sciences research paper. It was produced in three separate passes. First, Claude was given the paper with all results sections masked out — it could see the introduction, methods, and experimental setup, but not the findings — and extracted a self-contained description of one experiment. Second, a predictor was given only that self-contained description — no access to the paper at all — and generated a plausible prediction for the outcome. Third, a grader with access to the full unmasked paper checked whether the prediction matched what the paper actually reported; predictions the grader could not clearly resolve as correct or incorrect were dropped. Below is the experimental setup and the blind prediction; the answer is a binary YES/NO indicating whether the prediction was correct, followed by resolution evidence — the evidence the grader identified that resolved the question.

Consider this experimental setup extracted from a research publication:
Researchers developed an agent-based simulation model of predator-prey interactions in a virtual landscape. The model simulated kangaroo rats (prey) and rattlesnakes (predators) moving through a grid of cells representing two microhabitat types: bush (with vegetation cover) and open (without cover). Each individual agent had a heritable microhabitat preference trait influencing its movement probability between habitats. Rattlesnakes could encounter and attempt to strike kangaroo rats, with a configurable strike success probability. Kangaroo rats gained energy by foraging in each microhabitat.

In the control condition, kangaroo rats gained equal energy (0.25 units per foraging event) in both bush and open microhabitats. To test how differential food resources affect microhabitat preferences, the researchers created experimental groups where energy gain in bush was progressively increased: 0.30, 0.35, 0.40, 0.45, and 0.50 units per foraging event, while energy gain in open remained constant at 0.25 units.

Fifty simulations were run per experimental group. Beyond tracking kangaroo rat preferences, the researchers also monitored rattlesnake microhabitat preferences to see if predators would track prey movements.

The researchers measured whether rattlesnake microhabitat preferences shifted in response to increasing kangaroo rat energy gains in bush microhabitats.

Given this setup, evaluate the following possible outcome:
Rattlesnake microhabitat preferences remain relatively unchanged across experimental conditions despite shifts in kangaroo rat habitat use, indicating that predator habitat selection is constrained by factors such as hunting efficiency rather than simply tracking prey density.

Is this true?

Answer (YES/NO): NO